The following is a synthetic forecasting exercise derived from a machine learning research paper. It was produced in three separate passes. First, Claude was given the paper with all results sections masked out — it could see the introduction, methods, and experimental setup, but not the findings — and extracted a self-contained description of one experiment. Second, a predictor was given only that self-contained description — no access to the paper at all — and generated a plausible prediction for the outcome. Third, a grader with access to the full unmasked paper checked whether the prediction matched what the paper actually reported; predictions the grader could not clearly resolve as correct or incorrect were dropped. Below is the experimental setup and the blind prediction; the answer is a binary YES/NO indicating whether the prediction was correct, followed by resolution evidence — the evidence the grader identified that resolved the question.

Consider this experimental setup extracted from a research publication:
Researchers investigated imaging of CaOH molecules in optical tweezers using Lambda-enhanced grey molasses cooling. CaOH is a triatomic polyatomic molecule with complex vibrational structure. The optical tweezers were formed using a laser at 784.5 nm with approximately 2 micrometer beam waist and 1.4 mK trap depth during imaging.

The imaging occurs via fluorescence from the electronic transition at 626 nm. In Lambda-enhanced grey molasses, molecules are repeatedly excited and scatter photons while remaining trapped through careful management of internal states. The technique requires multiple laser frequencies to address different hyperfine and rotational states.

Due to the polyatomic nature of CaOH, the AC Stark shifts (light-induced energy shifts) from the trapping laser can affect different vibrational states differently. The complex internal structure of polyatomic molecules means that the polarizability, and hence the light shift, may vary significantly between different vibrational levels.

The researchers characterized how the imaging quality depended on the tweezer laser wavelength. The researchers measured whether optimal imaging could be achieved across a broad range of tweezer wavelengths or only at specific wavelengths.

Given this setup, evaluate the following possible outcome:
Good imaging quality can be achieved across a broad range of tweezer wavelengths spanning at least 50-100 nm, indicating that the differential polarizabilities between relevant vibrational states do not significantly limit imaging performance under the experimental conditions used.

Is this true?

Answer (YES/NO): NO